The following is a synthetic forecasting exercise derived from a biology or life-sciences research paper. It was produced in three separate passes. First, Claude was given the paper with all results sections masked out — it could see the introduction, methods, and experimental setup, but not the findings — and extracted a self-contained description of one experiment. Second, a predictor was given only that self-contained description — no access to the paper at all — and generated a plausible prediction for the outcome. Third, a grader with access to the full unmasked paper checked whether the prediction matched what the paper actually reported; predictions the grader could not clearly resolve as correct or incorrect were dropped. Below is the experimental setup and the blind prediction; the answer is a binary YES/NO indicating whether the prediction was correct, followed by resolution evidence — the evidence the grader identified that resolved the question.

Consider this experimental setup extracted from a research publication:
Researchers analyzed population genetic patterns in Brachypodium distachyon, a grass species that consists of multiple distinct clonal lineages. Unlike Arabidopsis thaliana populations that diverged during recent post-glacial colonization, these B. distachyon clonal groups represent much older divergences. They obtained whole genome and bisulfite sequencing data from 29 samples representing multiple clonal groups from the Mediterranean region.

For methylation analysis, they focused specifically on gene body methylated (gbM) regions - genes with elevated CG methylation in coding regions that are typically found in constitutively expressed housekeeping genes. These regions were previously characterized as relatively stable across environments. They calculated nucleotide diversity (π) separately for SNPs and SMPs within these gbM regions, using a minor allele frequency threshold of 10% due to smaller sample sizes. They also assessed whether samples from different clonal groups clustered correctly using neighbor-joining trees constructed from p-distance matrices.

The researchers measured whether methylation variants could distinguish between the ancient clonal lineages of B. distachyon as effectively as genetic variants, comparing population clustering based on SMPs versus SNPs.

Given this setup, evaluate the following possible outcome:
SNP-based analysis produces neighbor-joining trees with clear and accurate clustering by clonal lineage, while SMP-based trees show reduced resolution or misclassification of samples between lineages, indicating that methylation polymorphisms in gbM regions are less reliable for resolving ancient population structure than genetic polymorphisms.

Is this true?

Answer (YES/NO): NO